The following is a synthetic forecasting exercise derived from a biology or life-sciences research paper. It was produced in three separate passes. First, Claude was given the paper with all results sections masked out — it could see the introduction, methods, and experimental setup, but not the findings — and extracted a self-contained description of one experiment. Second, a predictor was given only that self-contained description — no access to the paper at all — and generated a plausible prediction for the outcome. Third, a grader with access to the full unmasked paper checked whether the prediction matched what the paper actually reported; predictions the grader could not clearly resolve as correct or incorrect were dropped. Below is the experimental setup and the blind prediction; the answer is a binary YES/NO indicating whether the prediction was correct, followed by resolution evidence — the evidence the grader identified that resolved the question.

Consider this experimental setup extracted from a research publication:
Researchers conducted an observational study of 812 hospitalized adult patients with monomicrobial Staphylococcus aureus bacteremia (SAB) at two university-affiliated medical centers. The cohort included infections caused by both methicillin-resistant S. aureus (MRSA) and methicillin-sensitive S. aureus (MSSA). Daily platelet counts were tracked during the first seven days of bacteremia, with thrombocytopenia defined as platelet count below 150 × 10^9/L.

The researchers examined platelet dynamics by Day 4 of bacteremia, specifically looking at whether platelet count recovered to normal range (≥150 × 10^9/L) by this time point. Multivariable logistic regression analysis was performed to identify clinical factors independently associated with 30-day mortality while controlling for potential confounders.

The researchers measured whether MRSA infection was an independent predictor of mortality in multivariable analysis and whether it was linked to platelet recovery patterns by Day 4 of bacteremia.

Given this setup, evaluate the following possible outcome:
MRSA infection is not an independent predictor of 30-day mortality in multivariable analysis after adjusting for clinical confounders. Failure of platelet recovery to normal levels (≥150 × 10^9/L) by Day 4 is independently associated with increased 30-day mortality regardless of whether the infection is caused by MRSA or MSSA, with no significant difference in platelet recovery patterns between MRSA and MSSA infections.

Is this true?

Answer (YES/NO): NO